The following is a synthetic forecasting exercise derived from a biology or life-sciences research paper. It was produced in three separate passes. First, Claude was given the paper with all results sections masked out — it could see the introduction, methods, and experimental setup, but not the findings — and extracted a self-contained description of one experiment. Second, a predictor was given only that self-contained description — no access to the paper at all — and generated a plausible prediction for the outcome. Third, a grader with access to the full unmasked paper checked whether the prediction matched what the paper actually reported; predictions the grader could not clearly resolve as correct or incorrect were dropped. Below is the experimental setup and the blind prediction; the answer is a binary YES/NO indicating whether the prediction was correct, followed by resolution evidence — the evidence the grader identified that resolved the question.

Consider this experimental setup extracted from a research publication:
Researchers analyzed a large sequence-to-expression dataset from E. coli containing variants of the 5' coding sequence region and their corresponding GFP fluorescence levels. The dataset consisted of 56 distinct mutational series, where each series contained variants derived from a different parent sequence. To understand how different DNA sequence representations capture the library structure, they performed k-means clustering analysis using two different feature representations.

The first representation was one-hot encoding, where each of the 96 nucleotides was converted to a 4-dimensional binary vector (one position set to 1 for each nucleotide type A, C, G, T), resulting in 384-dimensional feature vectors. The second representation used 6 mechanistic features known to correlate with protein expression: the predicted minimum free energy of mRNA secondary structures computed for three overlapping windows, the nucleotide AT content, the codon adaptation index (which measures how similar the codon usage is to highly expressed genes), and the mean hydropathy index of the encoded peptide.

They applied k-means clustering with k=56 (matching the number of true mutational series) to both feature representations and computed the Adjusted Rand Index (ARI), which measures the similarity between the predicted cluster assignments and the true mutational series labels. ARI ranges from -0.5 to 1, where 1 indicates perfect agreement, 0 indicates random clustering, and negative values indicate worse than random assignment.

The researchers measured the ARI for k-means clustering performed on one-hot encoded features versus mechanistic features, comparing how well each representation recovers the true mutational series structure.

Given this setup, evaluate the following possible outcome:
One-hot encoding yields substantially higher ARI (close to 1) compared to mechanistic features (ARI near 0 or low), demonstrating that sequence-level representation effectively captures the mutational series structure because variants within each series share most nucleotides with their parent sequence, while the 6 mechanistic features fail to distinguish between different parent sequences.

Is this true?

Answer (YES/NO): YES